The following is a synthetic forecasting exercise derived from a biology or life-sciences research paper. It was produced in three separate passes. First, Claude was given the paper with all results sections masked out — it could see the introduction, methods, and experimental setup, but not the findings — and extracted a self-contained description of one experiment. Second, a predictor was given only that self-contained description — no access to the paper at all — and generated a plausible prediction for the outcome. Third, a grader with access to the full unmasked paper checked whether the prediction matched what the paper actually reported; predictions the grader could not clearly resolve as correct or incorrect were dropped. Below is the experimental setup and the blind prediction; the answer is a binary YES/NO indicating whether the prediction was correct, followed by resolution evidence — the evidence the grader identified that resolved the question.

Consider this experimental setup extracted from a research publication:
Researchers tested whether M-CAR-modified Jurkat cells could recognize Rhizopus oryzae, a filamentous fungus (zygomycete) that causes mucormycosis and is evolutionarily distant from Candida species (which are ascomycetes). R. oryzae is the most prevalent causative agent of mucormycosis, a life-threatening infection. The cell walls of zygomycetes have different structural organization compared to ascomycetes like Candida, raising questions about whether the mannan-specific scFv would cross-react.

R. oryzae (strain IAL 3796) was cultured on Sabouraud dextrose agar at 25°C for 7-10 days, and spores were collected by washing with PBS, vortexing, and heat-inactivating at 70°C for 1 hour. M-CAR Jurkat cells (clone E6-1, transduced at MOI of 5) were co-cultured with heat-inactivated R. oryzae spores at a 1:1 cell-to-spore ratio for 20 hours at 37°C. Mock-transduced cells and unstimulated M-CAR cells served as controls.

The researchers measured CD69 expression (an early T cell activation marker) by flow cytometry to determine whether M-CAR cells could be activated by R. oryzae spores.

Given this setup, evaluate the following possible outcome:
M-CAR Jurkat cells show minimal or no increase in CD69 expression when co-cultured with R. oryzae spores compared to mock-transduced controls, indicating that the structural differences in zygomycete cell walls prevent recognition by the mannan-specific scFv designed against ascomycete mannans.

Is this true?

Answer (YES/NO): NO